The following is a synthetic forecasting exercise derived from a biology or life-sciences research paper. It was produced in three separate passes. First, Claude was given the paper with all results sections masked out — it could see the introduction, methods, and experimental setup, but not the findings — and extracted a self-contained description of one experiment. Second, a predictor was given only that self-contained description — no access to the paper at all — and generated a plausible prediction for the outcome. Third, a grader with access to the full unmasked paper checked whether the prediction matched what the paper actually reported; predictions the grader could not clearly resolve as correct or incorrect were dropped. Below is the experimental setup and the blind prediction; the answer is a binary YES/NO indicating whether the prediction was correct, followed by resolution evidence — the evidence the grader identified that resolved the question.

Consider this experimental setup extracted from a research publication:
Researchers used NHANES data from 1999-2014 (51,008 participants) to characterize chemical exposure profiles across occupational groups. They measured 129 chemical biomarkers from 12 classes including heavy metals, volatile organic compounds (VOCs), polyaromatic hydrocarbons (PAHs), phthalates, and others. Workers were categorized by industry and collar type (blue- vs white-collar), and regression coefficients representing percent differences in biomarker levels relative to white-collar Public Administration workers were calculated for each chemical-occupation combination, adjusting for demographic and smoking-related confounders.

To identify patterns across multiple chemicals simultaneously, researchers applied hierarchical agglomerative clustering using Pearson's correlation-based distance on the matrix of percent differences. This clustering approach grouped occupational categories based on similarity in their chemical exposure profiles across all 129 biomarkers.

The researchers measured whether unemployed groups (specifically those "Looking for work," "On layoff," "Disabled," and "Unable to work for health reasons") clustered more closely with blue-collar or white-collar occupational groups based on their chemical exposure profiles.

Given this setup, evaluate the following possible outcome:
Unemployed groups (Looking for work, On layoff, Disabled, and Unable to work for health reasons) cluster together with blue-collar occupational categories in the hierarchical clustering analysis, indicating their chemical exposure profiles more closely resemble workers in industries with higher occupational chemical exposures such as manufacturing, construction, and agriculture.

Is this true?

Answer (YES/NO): YES